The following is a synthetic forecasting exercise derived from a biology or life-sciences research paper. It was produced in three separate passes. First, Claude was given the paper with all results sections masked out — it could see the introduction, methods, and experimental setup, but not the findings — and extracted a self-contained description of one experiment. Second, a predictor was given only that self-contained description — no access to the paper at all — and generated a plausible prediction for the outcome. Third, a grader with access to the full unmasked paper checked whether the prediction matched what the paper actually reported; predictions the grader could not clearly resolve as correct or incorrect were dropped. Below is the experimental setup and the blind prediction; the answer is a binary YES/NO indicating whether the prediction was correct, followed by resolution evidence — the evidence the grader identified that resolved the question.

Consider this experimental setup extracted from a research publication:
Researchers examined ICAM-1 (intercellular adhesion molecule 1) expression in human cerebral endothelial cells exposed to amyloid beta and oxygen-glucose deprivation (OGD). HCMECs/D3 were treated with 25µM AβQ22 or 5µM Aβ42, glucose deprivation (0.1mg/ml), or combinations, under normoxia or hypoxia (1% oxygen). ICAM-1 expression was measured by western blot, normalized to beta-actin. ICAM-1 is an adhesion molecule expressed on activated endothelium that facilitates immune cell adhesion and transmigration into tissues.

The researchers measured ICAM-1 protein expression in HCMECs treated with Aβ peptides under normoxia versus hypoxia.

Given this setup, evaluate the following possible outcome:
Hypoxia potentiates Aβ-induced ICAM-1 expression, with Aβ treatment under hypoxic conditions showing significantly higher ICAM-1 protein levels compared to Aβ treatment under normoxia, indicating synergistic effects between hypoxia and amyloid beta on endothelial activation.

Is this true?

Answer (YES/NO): NO